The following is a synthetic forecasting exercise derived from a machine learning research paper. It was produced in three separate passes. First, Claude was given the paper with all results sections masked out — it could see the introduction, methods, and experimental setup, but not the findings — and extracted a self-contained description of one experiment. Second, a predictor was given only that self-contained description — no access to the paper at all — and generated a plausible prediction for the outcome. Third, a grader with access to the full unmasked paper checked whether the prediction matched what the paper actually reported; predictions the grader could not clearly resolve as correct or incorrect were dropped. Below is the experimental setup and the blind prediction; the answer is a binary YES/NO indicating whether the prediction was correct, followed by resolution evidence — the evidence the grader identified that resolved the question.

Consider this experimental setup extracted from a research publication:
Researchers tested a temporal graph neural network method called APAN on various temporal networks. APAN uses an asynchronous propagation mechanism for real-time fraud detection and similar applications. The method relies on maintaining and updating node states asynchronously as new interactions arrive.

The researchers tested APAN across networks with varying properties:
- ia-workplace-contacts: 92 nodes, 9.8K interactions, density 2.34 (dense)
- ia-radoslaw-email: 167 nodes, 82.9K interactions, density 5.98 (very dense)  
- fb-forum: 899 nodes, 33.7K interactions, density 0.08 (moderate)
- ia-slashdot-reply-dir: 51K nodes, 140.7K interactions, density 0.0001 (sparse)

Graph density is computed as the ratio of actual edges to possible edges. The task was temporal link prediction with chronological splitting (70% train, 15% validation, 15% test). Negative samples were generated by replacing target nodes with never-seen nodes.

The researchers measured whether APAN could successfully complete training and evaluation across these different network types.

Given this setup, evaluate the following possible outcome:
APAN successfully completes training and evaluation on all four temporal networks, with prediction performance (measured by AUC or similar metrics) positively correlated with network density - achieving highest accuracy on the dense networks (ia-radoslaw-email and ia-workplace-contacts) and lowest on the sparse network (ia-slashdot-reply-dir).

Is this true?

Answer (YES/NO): NO